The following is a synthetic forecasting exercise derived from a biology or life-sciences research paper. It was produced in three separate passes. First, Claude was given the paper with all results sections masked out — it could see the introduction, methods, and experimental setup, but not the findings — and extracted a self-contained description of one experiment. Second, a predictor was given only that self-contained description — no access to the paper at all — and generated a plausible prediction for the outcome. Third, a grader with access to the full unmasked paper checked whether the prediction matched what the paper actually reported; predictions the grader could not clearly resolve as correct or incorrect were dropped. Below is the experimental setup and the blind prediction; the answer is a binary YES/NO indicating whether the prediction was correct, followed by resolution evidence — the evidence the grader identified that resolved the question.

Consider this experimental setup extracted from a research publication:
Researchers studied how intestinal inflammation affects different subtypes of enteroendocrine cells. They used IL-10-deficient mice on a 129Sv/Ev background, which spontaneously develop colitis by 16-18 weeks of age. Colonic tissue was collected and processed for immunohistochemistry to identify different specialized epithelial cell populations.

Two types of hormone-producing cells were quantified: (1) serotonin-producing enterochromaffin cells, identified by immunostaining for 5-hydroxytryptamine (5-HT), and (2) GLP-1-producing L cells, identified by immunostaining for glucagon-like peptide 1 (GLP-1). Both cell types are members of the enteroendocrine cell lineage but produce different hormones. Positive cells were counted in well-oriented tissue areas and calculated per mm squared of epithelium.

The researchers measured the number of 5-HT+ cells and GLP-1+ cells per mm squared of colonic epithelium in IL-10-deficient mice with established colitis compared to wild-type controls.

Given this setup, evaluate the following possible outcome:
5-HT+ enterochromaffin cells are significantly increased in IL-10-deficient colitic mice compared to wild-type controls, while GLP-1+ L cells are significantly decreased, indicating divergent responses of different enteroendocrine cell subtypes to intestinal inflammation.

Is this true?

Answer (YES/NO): NO